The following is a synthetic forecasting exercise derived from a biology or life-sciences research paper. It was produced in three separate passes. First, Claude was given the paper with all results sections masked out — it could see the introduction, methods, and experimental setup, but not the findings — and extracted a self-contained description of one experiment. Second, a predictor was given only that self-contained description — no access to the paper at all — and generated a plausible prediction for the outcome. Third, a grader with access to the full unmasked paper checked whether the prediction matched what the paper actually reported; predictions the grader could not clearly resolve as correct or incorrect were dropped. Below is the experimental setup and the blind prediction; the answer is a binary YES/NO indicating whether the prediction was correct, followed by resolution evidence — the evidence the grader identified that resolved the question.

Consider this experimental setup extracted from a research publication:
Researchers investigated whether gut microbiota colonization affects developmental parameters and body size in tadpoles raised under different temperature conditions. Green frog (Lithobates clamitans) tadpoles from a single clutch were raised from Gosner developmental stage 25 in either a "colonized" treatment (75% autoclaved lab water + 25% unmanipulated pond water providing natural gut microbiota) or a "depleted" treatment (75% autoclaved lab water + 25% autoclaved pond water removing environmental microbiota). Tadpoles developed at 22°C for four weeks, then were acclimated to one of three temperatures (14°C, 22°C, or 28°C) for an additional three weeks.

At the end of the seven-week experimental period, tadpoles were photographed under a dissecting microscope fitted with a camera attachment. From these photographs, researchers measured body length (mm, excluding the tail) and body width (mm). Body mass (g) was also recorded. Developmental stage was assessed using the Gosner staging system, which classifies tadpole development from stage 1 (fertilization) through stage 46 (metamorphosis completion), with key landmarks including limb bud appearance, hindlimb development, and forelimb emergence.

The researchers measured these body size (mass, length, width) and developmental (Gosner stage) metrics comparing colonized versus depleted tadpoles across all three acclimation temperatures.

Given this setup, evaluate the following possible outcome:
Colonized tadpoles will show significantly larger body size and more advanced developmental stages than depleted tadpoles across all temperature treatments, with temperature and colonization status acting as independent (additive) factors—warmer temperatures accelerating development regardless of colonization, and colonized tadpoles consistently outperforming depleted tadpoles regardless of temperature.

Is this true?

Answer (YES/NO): NO